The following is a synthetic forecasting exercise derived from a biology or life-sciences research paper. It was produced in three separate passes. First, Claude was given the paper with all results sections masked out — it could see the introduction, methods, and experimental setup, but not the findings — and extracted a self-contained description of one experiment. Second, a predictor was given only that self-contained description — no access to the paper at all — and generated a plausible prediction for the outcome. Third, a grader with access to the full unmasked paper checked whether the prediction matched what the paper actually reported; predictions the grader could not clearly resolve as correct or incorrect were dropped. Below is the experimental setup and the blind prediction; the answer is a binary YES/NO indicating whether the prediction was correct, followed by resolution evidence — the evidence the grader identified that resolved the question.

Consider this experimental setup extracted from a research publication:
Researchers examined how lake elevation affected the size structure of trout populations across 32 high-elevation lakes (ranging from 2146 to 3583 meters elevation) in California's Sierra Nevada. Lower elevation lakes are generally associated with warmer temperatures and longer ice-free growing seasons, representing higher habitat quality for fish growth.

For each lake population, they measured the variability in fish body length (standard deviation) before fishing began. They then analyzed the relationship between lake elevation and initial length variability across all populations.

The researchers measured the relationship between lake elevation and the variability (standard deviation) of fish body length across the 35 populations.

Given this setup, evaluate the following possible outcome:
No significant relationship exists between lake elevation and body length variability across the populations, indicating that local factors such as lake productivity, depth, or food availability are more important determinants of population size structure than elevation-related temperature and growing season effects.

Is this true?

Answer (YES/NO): NO